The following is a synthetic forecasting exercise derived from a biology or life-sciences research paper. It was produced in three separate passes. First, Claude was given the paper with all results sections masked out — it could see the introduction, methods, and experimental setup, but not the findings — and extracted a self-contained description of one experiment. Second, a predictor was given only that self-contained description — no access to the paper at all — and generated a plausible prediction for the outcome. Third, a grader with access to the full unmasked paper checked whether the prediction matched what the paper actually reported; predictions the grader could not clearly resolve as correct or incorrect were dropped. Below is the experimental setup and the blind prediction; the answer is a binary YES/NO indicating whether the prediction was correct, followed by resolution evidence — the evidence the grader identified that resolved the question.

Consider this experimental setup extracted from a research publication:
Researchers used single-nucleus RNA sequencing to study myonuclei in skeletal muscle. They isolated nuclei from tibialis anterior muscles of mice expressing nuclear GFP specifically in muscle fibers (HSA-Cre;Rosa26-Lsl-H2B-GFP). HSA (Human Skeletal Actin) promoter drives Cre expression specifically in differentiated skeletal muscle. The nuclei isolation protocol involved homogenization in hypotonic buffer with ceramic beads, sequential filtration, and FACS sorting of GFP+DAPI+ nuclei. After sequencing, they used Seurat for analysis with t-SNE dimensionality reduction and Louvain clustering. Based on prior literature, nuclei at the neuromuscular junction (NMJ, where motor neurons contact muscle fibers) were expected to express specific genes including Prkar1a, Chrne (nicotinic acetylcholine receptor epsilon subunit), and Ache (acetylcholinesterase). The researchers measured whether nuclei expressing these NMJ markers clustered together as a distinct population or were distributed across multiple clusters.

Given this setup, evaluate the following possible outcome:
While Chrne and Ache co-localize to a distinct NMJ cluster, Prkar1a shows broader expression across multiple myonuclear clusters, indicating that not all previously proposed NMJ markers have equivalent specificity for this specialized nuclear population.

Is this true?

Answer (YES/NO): NO